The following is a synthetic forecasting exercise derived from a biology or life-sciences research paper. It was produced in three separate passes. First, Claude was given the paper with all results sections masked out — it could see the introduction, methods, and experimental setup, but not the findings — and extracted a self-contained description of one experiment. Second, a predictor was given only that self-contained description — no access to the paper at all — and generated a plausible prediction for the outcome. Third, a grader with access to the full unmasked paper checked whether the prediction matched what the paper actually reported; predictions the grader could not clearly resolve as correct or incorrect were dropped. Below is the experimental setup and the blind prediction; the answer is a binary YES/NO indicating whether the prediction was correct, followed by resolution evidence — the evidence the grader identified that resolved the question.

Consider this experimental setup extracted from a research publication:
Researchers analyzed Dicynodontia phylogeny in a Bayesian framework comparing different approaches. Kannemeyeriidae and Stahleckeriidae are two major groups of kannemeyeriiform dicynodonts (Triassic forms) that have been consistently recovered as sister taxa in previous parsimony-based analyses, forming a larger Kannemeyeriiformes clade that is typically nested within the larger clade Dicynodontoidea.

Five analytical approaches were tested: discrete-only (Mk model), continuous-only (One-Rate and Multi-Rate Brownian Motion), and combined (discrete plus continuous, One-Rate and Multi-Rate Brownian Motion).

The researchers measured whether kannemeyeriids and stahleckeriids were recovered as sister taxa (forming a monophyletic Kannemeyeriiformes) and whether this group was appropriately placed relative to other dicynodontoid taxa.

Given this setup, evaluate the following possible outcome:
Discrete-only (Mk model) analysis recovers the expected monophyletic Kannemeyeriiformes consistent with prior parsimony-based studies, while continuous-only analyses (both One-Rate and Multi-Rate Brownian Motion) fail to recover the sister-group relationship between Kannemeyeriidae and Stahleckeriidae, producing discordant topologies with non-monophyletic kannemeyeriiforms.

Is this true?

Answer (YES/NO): NO